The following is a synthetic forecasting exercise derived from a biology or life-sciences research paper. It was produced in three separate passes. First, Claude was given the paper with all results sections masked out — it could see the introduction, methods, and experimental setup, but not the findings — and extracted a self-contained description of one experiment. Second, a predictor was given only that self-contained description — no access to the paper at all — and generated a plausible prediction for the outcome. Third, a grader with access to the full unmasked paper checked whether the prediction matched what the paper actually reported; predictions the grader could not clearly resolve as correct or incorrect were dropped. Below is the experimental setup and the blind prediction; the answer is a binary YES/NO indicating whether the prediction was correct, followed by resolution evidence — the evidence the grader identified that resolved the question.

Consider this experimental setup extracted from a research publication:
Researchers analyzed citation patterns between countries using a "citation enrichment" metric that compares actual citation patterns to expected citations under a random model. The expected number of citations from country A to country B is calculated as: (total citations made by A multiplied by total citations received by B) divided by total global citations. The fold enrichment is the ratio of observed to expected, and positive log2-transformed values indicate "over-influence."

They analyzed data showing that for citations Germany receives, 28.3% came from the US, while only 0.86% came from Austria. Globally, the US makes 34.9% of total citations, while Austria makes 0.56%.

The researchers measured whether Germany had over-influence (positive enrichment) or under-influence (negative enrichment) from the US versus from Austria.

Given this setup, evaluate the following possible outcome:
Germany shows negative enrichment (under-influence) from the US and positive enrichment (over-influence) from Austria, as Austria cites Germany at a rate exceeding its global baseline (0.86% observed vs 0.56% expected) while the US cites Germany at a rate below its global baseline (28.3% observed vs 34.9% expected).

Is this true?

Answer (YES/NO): YES